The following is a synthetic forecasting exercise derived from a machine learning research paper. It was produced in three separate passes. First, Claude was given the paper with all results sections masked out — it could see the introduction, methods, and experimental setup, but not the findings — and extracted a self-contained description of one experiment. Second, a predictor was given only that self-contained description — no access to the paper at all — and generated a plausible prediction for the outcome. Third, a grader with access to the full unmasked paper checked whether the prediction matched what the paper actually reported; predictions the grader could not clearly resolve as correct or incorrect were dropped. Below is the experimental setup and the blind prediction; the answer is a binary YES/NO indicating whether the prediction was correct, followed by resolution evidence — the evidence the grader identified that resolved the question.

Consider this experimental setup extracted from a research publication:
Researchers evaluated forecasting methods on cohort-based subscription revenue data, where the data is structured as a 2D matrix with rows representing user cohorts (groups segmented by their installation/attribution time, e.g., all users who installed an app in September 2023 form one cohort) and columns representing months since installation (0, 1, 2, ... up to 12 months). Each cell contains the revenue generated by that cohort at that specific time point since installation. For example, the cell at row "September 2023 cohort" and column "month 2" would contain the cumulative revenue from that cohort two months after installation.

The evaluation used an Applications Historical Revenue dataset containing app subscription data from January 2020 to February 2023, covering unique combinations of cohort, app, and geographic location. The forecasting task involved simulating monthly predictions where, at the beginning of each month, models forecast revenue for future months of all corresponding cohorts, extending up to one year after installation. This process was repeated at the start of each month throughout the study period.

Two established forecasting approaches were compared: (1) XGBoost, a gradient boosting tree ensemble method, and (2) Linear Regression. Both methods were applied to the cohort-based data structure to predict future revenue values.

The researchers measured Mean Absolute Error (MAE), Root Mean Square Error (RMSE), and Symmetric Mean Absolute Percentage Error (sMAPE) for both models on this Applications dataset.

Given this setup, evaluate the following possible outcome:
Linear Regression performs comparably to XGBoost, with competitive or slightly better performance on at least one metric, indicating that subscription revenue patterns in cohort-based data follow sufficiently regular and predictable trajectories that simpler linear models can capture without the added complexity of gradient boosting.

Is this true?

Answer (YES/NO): NO